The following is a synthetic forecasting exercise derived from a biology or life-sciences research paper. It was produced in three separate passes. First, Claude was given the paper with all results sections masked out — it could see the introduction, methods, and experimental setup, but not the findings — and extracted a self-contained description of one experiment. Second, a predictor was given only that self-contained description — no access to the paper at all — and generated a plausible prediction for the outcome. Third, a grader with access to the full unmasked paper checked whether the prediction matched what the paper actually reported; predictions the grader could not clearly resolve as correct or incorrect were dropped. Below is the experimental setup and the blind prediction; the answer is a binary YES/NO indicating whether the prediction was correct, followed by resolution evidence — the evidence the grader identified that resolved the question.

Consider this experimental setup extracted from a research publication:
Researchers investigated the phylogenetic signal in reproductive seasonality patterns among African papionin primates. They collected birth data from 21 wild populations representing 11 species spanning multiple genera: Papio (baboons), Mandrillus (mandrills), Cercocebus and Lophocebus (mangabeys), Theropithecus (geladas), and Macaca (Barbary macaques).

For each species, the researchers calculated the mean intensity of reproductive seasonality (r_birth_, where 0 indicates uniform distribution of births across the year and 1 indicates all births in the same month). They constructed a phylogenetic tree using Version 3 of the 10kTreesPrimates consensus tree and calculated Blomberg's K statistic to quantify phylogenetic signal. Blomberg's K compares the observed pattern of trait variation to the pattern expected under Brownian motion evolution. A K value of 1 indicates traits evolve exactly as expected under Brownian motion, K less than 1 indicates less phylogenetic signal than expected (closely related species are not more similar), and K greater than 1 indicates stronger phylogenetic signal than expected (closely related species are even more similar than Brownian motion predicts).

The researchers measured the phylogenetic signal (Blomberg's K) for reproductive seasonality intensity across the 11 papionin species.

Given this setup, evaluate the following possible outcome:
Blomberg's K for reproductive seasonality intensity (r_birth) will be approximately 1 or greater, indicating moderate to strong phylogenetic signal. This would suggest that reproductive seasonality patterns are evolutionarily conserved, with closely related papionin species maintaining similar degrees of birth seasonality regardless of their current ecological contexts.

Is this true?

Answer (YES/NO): YES